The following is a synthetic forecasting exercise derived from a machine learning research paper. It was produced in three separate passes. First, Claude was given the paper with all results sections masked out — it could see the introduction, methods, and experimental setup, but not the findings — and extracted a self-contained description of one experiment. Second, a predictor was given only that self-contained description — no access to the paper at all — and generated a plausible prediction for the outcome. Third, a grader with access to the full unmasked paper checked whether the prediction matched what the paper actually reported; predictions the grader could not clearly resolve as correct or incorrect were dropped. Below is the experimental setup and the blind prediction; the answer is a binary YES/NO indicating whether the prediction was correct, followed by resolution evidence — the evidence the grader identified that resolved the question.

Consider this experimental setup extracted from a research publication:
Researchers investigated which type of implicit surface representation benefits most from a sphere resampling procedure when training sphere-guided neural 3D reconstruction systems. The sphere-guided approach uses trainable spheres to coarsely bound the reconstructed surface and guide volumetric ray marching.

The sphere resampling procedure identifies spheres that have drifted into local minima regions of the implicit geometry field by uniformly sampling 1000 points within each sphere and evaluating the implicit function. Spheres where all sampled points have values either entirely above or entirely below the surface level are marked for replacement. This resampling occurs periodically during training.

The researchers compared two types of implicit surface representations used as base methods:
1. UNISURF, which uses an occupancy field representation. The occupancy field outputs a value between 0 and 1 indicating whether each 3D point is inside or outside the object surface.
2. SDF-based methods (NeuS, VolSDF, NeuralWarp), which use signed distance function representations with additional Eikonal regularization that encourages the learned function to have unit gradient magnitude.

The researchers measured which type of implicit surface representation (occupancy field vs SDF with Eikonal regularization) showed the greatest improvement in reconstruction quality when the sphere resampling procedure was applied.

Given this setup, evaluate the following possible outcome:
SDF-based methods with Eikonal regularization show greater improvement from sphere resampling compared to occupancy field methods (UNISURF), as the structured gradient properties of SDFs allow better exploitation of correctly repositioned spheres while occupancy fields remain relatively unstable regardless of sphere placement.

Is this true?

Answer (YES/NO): NO